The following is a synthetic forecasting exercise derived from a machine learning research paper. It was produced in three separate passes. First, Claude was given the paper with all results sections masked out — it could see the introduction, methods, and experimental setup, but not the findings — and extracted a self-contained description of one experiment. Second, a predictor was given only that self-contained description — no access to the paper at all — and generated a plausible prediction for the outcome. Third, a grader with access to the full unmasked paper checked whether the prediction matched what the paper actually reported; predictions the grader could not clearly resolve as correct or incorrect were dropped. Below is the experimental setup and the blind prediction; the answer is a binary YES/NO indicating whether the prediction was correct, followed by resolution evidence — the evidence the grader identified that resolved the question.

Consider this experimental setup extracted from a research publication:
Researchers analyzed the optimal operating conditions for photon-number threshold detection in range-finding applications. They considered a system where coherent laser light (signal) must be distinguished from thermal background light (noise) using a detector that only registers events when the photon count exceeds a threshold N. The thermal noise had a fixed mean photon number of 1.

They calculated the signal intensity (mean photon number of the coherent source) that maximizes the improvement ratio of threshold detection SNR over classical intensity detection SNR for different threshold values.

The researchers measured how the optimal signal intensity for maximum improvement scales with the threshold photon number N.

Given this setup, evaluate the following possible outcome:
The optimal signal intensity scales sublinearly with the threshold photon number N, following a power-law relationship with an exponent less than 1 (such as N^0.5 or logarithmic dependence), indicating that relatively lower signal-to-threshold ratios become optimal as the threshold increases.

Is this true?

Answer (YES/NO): NO